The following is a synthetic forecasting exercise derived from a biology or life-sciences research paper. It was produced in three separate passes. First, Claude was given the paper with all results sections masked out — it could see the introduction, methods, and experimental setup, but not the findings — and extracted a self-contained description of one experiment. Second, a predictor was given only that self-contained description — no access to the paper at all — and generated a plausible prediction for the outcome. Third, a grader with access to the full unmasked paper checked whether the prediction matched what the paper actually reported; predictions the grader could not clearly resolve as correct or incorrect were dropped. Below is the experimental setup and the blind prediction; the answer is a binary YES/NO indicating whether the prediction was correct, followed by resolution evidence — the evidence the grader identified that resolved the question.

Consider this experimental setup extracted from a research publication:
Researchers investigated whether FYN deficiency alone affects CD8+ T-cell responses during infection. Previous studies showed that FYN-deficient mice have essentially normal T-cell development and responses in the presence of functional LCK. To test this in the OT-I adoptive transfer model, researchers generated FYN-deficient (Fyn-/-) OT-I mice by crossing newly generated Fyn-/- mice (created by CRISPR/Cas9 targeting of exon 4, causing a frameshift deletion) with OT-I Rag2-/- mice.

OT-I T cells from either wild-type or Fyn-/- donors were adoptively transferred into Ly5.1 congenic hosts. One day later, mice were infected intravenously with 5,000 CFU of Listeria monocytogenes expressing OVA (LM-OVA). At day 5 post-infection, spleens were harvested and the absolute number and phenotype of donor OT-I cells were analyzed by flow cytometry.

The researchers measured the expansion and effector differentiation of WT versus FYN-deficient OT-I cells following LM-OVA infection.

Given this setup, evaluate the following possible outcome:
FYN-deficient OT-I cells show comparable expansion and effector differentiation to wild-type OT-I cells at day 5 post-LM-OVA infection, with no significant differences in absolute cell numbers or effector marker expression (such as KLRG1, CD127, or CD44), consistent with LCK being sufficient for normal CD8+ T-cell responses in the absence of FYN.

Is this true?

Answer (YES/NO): NO